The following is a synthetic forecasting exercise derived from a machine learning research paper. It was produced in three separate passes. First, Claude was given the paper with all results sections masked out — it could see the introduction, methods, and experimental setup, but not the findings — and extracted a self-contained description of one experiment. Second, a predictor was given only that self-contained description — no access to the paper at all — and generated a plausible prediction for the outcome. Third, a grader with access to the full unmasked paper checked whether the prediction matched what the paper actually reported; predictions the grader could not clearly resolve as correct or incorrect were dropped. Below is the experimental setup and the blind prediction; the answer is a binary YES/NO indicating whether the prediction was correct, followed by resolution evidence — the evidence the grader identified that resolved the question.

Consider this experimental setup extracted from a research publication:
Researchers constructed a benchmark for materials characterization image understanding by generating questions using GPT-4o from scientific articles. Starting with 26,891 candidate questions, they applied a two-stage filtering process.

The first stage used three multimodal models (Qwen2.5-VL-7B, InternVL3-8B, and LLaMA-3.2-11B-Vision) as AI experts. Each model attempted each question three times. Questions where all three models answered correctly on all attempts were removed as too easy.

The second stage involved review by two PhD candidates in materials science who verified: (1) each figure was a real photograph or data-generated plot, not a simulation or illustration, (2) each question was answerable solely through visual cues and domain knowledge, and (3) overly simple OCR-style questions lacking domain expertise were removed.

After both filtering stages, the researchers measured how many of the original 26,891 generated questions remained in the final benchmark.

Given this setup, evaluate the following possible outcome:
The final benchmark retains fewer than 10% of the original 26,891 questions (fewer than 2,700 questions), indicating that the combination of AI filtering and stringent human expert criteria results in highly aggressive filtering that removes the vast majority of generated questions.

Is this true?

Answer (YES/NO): YES